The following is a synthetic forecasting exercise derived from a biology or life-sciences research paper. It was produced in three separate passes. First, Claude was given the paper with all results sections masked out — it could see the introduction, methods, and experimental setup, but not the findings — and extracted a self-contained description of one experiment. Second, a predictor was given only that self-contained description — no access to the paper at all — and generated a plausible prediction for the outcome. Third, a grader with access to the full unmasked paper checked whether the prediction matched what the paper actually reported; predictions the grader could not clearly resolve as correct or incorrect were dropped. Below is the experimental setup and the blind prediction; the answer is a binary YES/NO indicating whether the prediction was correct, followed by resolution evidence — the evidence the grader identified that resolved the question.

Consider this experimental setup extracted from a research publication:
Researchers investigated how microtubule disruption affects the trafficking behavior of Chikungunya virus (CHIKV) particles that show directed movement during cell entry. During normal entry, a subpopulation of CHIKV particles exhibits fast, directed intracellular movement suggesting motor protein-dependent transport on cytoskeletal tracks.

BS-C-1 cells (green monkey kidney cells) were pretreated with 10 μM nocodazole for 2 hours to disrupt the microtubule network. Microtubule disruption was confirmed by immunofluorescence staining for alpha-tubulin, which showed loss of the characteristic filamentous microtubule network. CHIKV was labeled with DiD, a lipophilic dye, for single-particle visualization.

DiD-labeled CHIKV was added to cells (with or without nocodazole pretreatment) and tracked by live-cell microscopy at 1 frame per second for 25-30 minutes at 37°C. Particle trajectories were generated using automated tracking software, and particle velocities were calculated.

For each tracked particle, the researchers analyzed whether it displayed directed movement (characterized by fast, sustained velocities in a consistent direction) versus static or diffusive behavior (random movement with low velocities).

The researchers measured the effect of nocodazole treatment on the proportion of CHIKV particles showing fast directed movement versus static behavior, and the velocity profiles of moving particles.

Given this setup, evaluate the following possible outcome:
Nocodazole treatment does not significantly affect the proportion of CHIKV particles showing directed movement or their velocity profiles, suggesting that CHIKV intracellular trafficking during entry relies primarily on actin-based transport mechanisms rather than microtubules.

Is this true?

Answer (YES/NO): NO